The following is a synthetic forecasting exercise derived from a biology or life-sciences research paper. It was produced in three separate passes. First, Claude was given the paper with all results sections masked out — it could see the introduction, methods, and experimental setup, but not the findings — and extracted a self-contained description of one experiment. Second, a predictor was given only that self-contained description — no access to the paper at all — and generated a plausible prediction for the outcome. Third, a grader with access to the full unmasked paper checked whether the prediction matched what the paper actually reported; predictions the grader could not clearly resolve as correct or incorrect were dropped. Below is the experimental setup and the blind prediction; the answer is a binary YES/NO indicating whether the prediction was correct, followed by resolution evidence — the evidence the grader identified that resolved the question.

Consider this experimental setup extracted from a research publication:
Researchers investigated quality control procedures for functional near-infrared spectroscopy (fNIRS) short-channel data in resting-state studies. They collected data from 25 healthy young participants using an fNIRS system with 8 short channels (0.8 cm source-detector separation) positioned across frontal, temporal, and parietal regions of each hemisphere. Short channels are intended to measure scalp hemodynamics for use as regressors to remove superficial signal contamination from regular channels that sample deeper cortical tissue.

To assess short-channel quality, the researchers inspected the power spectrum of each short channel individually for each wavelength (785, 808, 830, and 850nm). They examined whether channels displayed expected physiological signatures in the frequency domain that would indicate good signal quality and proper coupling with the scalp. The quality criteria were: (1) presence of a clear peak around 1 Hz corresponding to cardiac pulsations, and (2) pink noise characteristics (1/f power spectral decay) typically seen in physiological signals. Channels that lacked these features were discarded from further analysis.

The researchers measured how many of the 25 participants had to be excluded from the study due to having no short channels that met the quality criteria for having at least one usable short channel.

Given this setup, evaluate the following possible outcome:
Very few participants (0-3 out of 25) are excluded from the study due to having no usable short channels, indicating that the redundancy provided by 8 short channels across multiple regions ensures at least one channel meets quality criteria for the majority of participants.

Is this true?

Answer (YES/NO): YES